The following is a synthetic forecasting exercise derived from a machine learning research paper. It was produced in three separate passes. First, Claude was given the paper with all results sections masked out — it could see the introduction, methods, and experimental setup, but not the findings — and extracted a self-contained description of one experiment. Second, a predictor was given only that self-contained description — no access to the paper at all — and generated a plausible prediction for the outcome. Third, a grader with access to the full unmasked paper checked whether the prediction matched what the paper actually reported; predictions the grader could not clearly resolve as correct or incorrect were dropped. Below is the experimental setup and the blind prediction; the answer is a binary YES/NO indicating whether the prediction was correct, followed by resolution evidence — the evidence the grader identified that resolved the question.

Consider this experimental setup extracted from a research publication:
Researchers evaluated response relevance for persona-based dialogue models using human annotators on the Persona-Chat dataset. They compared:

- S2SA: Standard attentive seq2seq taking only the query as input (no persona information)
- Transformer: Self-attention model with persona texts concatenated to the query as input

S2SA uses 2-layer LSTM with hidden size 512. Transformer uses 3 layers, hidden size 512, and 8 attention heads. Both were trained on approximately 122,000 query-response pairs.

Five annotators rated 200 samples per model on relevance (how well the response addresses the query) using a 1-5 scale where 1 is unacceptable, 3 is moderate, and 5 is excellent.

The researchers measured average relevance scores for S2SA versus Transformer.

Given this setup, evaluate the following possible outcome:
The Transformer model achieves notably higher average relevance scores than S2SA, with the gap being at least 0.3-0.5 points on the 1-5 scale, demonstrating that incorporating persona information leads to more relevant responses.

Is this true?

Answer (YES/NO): YES